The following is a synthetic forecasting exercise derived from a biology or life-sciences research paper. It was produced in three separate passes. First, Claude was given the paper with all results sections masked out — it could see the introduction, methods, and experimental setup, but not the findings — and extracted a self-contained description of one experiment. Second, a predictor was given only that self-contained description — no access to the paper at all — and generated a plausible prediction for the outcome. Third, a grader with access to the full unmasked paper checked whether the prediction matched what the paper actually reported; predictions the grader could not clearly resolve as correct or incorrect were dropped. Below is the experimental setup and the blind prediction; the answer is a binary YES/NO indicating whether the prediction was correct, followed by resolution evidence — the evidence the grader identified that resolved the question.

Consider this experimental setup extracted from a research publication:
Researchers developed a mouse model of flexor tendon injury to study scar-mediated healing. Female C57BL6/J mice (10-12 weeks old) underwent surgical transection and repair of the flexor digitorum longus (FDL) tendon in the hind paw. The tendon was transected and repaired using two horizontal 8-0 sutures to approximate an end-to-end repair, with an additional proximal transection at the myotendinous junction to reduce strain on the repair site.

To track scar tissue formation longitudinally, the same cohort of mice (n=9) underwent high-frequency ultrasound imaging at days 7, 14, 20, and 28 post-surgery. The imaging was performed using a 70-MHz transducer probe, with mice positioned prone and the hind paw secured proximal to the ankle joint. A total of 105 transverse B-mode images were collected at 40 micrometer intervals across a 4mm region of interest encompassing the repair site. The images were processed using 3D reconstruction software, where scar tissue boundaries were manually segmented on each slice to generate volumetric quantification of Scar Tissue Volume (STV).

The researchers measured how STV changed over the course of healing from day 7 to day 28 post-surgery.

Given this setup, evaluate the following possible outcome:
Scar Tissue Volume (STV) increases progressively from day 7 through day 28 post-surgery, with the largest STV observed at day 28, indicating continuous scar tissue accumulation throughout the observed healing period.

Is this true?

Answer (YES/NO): NO